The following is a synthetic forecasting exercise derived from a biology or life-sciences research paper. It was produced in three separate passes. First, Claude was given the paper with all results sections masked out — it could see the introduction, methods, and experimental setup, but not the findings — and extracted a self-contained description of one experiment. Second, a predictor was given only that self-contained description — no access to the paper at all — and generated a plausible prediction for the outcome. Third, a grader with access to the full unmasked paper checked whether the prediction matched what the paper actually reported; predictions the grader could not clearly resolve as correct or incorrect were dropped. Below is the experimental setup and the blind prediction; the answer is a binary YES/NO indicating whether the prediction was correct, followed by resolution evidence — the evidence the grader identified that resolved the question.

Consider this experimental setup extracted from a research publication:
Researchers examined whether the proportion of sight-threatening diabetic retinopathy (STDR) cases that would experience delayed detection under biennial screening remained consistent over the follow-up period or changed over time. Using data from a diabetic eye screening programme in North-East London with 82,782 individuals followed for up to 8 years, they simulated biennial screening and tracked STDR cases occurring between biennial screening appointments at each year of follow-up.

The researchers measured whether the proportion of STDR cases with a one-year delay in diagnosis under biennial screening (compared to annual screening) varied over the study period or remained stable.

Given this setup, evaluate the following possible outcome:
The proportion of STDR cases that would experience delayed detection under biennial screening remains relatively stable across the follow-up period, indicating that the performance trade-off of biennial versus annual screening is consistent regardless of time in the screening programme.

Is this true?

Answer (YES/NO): YES